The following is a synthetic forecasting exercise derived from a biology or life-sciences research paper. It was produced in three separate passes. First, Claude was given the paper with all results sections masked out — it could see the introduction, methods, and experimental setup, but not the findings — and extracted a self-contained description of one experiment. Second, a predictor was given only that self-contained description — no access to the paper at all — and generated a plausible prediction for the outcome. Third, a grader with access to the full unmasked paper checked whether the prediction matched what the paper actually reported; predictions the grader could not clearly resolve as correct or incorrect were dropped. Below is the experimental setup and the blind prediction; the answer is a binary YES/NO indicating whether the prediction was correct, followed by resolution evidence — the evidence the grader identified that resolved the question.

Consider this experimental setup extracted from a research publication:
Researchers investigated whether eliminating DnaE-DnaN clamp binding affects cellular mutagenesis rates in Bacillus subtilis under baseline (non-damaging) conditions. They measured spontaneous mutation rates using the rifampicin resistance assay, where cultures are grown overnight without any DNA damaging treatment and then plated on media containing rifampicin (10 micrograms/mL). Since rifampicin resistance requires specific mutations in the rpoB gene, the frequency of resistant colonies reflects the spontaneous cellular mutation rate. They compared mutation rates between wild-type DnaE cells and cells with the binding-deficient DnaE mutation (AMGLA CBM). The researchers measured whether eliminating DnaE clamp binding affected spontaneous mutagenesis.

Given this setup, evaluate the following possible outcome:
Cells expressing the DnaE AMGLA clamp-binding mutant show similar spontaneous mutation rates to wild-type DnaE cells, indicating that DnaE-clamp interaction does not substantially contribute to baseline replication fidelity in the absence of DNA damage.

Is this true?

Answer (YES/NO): YES